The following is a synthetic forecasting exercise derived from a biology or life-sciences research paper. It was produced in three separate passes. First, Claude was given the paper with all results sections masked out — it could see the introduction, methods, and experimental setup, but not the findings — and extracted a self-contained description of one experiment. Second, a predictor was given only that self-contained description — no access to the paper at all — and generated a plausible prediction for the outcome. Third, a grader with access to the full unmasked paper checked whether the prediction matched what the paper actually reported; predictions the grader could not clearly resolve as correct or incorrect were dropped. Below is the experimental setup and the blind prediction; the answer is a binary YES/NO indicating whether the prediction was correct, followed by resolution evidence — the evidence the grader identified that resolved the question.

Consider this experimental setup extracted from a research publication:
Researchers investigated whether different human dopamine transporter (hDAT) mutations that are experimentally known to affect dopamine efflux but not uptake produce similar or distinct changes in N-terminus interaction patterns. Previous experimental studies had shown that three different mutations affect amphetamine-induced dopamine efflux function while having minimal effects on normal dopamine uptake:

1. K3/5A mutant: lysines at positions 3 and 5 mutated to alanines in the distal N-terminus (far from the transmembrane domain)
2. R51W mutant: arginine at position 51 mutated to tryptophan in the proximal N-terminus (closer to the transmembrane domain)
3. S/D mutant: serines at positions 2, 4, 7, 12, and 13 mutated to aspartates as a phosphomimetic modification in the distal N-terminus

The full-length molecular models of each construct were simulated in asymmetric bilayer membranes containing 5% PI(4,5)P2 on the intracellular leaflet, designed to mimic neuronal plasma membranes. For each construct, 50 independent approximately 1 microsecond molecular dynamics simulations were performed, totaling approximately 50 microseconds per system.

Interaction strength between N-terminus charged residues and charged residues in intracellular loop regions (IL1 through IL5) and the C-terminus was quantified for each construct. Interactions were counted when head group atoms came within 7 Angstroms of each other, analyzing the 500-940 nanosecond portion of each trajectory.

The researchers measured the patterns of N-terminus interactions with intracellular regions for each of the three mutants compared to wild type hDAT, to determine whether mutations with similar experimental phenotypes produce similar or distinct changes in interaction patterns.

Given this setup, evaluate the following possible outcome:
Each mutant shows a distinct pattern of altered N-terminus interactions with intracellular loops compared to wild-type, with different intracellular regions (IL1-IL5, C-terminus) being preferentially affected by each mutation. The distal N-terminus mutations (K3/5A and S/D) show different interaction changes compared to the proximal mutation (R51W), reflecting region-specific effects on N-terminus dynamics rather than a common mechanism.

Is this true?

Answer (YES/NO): NO